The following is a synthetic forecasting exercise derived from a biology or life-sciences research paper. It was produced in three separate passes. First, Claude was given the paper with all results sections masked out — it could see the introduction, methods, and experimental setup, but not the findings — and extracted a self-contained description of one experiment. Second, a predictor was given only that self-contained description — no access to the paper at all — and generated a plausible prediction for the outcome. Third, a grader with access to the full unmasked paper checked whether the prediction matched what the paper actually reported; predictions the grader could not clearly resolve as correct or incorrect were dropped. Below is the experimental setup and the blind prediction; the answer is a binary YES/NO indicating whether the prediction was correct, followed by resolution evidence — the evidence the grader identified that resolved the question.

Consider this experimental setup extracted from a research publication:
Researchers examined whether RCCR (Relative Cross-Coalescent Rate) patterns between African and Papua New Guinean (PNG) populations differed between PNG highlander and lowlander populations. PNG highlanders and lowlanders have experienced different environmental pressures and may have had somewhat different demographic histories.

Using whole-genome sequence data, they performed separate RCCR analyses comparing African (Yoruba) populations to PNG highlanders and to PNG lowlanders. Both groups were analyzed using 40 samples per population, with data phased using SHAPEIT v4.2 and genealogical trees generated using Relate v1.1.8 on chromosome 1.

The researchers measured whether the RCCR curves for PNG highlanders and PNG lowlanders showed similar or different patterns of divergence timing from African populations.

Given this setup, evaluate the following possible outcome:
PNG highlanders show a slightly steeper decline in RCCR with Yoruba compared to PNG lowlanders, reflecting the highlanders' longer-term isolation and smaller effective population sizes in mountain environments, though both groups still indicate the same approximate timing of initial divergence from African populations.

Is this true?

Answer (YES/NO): NO